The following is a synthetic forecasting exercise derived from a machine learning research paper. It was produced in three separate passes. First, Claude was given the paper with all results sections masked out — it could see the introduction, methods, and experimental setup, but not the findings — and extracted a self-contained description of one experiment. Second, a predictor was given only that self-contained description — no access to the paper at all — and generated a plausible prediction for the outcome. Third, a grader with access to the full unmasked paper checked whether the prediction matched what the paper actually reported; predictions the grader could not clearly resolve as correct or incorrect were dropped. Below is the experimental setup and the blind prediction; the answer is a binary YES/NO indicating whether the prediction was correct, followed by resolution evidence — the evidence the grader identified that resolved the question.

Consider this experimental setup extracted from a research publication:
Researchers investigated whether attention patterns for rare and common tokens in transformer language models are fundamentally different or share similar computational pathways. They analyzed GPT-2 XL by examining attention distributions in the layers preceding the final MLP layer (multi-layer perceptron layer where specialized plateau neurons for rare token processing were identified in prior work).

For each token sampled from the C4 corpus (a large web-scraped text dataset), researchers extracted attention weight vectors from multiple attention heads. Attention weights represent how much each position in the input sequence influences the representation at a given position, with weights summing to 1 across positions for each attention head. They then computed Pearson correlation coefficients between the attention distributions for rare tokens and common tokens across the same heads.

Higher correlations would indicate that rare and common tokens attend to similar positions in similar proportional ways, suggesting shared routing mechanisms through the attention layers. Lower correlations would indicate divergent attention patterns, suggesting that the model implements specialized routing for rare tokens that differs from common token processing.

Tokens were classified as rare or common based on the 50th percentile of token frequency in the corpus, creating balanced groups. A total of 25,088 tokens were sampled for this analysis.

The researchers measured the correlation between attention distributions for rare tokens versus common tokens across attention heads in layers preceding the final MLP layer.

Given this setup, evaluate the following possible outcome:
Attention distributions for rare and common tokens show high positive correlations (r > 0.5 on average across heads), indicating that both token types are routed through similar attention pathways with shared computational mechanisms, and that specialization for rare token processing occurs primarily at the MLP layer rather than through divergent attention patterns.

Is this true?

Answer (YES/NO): YES